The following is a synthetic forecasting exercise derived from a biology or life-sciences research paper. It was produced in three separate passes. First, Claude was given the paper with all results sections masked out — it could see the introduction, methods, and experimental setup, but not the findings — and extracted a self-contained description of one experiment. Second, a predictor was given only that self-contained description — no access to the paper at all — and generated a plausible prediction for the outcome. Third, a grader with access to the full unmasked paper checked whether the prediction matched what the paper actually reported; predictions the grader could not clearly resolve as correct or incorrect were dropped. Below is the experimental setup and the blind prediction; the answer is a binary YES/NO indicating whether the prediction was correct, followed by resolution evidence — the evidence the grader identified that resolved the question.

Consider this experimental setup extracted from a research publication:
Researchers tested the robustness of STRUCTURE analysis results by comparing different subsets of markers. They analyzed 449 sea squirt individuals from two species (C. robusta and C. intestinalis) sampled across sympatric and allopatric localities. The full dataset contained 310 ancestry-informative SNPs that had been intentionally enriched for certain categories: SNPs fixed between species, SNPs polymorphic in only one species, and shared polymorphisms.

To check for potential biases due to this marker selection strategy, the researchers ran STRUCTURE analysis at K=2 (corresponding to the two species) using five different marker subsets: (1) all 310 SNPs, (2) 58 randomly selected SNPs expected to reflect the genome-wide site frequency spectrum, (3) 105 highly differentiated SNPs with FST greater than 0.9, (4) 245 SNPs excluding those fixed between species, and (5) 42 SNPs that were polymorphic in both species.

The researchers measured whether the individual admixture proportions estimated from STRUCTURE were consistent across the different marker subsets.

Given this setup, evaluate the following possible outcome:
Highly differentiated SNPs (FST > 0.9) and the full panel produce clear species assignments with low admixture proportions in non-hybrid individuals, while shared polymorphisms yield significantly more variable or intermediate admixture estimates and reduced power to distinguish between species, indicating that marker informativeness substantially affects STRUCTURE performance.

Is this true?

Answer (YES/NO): NO